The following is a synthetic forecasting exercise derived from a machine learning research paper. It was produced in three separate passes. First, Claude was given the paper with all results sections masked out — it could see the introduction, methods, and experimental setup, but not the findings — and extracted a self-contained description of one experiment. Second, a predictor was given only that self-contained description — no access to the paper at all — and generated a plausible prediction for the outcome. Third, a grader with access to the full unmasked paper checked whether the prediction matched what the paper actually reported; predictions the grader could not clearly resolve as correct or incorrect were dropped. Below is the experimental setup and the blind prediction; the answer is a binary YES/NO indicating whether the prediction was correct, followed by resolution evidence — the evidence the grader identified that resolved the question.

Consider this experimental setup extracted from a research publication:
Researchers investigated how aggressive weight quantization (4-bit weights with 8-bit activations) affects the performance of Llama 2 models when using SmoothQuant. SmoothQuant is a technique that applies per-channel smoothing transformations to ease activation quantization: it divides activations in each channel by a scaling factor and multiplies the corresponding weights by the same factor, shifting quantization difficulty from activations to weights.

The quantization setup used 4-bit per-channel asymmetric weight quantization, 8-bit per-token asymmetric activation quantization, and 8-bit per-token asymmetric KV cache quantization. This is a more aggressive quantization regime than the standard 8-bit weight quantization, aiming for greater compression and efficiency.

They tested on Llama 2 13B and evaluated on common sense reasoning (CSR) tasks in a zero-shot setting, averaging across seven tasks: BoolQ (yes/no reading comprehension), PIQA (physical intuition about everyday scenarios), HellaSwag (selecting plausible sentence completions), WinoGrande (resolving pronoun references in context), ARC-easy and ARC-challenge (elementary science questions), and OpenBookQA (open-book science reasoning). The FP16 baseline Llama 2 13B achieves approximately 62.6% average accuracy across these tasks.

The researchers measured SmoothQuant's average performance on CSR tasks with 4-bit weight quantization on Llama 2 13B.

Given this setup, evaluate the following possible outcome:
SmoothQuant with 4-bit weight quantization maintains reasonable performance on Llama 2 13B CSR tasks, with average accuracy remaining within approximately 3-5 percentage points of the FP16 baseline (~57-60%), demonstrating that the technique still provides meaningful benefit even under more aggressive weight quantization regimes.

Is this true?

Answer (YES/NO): NO